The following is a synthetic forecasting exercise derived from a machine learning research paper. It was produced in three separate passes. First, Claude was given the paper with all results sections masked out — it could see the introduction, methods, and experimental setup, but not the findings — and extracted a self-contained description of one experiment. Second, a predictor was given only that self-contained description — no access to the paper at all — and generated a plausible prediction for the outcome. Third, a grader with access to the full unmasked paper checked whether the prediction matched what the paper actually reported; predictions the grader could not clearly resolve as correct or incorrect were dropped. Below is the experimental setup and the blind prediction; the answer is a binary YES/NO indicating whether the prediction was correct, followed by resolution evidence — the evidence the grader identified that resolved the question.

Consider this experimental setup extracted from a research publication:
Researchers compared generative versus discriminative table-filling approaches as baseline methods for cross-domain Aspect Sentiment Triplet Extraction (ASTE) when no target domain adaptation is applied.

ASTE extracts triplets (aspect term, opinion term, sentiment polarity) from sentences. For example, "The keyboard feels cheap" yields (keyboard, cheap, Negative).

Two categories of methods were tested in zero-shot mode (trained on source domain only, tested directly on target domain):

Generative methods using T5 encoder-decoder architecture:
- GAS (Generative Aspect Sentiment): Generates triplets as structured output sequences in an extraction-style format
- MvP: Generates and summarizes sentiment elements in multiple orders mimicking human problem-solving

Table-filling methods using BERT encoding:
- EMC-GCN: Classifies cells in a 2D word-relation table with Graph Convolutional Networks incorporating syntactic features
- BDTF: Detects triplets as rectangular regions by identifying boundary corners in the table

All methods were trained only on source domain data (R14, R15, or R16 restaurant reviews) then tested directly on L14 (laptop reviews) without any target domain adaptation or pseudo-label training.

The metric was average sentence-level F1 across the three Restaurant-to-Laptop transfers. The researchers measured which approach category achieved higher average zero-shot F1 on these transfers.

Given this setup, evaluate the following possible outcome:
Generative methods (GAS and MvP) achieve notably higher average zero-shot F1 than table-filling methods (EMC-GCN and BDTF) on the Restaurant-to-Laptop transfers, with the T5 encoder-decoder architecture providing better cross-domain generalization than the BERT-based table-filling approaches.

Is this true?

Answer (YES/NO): YES